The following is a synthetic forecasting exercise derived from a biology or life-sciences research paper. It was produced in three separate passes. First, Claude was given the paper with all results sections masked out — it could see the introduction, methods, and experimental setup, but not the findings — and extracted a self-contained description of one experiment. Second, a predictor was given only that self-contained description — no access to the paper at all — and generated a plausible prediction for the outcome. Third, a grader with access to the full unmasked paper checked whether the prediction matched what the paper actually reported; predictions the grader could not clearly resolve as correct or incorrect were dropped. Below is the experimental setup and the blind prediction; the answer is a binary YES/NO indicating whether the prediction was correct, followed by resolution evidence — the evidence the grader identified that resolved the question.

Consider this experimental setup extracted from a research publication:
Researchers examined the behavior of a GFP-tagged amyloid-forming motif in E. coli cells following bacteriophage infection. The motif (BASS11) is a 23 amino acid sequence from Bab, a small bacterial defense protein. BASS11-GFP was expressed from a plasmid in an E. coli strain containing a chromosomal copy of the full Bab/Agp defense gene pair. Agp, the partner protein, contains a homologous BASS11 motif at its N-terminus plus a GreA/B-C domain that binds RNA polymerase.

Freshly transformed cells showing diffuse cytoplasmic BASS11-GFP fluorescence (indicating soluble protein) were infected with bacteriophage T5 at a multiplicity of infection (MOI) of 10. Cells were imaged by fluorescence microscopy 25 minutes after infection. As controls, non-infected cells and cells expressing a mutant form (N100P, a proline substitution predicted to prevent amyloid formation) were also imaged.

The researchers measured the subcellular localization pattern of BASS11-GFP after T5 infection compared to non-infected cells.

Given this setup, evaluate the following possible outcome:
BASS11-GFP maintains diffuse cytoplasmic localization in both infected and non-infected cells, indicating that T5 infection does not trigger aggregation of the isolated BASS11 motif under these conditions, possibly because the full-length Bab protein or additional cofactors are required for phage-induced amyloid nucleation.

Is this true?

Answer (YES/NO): NO